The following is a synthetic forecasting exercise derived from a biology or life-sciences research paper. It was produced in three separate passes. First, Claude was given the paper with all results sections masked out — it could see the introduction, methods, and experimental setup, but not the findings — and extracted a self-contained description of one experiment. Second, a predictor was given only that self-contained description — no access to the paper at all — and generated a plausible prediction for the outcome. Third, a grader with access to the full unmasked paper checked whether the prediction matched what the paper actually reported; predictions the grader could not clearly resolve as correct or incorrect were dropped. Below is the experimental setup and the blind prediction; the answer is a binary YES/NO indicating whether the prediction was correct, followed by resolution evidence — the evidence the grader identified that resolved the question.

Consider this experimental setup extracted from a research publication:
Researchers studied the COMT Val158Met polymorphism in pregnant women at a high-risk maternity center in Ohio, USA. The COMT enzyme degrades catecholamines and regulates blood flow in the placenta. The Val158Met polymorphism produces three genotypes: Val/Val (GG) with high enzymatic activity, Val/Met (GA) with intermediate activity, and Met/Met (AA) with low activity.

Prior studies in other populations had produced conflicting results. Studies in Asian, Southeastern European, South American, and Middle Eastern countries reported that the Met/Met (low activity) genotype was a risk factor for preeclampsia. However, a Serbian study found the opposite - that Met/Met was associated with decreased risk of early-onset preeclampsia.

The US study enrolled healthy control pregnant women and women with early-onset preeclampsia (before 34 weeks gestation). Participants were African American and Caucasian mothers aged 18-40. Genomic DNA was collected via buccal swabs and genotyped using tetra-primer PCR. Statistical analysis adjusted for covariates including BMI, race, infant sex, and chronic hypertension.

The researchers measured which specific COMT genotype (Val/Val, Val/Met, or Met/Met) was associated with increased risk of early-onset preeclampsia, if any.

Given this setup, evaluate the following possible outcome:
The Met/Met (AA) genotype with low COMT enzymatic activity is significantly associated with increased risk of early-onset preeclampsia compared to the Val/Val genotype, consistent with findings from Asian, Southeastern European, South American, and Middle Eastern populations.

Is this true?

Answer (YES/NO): YES